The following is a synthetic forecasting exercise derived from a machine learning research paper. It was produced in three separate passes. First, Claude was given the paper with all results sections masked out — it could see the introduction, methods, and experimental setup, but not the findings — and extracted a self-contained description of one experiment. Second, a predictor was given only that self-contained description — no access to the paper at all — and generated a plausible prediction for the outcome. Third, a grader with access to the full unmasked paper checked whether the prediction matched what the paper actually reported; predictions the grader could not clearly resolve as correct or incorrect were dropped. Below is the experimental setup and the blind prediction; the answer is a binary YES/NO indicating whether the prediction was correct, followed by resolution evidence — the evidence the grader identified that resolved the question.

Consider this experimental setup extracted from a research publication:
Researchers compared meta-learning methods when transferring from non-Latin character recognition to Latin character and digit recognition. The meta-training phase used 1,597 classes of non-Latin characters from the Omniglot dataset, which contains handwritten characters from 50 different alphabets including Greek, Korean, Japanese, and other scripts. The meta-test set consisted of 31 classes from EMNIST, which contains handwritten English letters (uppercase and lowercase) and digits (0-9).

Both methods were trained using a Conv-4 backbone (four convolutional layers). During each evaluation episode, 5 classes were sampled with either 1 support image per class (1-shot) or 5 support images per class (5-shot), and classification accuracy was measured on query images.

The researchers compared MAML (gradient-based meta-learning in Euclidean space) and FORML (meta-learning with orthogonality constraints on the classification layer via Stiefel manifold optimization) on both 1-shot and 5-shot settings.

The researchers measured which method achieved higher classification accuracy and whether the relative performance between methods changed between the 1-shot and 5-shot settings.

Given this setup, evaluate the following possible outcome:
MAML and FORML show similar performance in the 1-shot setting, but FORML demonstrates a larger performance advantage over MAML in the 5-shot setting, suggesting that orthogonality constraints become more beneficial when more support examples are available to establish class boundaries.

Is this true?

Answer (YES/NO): NO